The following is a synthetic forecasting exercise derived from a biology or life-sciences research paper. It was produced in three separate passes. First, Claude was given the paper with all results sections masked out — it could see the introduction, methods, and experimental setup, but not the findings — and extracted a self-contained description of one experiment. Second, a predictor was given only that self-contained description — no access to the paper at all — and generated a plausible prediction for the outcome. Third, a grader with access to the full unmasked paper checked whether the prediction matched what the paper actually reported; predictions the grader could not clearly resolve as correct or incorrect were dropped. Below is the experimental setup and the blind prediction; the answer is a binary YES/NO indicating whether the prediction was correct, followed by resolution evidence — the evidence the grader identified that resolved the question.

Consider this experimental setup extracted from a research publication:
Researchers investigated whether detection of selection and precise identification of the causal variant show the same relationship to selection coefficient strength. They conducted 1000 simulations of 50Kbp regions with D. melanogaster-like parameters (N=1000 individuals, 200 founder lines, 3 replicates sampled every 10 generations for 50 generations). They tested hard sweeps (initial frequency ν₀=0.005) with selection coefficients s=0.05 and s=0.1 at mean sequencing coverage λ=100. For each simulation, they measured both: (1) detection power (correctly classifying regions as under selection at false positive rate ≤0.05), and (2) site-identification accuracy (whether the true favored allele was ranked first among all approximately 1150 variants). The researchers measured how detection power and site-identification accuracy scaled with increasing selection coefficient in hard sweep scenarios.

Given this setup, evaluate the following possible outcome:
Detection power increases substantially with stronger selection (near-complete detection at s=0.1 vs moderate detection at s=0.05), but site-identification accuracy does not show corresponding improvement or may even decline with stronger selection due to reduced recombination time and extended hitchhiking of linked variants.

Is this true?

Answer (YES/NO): NO